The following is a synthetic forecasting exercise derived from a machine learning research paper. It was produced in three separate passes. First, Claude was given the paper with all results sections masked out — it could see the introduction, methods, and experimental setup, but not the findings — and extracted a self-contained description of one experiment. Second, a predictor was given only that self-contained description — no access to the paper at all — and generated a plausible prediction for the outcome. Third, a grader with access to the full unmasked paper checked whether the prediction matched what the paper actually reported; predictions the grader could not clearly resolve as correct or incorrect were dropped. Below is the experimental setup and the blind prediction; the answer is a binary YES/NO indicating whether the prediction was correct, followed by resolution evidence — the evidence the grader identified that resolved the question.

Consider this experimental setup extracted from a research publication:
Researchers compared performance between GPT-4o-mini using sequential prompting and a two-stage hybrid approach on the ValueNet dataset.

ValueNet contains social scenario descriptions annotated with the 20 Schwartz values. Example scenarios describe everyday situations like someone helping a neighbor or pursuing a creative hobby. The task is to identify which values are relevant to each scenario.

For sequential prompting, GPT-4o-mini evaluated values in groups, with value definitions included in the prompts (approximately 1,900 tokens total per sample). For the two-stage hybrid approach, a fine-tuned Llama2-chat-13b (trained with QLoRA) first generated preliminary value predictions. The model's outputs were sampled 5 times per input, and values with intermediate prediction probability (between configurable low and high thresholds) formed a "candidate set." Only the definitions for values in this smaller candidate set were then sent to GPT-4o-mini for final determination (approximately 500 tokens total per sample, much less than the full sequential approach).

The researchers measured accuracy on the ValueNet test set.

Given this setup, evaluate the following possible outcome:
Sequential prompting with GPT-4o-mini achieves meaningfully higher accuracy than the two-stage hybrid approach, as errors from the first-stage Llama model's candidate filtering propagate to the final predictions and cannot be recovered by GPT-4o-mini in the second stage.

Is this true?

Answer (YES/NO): NO